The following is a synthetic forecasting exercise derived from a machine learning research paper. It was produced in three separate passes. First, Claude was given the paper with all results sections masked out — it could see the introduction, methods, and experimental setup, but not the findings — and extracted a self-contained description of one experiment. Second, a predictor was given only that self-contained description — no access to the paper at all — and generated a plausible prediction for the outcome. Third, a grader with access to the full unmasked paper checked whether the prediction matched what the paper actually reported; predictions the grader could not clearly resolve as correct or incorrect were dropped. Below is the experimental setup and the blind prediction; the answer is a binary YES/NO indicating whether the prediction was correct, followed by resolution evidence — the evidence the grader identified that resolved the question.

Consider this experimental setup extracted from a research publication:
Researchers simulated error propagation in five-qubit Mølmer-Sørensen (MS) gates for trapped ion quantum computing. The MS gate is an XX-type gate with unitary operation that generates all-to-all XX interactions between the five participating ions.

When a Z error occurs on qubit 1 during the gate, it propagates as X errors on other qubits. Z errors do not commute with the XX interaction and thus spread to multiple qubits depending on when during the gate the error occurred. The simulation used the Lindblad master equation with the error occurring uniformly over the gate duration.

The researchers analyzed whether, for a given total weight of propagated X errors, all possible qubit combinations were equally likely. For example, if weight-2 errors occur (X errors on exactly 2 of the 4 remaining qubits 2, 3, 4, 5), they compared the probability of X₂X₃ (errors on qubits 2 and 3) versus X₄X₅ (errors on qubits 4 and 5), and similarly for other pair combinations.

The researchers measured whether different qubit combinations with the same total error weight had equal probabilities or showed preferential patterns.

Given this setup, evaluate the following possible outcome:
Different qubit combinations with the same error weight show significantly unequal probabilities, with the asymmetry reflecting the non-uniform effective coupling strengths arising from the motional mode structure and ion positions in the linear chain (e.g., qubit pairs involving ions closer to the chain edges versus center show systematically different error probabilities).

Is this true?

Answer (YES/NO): NO